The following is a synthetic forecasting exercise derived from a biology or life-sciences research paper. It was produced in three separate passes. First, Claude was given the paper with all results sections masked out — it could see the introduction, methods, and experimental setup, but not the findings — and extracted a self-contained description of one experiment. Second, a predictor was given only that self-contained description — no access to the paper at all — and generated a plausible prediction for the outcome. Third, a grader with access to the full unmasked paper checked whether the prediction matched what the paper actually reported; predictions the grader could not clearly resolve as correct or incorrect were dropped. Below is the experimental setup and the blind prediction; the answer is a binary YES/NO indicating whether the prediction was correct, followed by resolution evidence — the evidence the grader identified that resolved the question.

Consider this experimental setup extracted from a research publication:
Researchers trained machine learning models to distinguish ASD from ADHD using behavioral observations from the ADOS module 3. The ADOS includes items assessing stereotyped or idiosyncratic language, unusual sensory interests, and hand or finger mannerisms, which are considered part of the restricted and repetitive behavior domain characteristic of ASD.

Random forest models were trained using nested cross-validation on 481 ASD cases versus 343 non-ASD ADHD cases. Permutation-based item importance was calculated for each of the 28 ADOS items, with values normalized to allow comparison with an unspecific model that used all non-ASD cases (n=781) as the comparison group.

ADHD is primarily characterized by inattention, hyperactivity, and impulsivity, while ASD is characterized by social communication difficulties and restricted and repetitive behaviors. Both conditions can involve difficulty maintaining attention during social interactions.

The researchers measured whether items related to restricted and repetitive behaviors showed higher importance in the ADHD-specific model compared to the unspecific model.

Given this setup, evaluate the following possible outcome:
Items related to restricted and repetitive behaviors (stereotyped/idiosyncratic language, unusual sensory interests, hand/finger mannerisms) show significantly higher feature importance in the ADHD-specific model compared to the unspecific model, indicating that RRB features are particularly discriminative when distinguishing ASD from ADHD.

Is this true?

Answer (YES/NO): NO